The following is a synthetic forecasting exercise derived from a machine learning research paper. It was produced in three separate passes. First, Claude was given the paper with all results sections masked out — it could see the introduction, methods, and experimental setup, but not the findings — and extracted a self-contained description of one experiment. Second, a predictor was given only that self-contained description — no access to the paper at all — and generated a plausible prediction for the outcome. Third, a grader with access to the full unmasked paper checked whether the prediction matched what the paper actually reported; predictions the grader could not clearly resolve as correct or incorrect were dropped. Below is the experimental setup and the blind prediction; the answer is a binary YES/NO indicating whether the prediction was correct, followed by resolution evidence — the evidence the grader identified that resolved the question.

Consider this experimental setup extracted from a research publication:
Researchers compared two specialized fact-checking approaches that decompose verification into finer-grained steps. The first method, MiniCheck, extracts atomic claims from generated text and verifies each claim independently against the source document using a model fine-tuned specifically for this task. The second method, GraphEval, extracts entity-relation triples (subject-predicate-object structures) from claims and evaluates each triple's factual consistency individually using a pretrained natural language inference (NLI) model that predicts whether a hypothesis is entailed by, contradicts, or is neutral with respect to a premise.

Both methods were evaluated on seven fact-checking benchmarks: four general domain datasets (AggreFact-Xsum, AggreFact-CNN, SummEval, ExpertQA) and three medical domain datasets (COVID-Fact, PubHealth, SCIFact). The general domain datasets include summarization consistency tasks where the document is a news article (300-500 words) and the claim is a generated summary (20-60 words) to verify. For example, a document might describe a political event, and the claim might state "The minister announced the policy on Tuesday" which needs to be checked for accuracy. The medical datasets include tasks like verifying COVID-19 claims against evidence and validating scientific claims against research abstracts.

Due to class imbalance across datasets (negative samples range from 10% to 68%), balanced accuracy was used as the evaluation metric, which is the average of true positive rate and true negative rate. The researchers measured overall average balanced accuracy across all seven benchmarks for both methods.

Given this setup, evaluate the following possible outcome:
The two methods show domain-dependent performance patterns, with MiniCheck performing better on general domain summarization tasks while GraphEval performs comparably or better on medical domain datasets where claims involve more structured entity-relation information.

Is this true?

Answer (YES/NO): NO